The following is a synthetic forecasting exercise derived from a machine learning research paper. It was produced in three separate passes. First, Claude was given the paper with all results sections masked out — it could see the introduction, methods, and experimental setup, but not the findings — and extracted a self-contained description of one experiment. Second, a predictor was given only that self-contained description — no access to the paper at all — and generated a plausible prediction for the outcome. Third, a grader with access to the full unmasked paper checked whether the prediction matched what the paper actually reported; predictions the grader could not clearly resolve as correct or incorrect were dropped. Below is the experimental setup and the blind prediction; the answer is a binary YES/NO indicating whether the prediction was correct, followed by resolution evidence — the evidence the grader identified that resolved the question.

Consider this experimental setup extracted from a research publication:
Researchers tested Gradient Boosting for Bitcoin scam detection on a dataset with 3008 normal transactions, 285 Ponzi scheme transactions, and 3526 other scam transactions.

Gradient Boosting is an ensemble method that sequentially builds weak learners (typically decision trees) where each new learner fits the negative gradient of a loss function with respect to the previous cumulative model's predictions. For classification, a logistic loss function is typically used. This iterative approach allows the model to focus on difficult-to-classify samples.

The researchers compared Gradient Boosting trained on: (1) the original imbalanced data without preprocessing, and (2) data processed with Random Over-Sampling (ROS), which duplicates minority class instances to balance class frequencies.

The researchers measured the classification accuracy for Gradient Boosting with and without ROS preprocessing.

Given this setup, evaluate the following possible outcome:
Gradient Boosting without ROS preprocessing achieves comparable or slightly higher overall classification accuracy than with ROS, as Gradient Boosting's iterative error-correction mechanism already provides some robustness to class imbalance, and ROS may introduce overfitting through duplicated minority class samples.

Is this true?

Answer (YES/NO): NO